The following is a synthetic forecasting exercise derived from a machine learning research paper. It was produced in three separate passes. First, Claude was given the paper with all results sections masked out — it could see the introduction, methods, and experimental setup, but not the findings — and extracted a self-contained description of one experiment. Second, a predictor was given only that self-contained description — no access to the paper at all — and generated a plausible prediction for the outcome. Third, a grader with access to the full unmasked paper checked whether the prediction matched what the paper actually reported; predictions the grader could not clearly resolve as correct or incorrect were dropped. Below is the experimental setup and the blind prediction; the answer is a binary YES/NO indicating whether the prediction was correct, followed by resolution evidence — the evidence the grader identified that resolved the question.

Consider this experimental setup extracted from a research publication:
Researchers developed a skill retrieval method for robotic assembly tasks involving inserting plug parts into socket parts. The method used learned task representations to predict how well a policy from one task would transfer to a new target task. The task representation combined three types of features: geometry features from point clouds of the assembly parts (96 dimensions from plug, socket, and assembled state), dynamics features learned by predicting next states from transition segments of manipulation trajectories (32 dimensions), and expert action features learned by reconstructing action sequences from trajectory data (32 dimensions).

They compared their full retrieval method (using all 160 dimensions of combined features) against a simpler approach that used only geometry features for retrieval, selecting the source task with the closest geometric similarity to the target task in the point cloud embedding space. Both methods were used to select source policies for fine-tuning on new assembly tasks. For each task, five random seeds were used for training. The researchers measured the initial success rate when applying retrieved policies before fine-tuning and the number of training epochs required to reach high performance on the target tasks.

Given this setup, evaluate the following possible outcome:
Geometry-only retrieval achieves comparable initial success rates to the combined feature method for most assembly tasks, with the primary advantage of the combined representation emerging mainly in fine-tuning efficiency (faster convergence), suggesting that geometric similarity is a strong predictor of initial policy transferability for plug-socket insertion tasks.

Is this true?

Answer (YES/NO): NO